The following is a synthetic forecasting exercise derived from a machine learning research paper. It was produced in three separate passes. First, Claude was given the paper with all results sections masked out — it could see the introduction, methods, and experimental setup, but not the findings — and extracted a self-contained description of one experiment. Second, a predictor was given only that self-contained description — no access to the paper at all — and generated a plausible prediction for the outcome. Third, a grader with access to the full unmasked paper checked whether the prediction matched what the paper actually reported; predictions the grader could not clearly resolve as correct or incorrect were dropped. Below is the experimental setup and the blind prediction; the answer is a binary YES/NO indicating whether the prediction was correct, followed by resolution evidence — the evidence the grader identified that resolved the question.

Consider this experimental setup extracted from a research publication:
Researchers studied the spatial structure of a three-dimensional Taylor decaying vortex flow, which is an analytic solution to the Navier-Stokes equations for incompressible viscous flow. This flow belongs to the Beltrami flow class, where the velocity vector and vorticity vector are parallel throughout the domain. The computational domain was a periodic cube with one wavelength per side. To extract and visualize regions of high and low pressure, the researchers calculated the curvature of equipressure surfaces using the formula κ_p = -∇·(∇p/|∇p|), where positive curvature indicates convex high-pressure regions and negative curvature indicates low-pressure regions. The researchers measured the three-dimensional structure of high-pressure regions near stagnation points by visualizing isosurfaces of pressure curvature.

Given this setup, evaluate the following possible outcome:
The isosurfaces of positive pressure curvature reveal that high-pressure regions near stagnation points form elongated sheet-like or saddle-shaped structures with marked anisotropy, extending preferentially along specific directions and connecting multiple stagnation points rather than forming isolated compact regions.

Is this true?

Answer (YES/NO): NO